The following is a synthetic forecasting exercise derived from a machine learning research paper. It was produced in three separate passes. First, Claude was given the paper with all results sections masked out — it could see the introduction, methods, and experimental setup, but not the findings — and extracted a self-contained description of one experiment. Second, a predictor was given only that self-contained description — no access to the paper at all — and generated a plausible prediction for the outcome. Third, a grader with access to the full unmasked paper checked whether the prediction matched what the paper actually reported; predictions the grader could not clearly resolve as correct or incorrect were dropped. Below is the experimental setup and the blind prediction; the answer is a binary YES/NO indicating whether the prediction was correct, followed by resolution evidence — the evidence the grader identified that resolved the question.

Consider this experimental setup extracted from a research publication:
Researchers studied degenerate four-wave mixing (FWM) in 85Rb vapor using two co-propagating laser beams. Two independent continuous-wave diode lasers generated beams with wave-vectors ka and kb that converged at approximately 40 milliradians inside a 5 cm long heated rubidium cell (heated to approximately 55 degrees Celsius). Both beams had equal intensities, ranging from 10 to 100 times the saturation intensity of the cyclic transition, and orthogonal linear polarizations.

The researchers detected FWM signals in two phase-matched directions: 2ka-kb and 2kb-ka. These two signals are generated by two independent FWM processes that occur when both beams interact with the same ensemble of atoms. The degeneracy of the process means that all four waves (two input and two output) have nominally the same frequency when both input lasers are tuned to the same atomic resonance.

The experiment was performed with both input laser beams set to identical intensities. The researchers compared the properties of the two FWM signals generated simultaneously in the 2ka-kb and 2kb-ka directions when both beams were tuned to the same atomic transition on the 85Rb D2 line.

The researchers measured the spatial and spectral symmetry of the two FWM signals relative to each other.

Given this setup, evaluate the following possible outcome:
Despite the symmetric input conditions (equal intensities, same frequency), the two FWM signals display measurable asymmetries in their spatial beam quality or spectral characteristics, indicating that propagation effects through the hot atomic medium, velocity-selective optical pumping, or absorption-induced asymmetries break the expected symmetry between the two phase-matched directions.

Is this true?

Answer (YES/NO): YES